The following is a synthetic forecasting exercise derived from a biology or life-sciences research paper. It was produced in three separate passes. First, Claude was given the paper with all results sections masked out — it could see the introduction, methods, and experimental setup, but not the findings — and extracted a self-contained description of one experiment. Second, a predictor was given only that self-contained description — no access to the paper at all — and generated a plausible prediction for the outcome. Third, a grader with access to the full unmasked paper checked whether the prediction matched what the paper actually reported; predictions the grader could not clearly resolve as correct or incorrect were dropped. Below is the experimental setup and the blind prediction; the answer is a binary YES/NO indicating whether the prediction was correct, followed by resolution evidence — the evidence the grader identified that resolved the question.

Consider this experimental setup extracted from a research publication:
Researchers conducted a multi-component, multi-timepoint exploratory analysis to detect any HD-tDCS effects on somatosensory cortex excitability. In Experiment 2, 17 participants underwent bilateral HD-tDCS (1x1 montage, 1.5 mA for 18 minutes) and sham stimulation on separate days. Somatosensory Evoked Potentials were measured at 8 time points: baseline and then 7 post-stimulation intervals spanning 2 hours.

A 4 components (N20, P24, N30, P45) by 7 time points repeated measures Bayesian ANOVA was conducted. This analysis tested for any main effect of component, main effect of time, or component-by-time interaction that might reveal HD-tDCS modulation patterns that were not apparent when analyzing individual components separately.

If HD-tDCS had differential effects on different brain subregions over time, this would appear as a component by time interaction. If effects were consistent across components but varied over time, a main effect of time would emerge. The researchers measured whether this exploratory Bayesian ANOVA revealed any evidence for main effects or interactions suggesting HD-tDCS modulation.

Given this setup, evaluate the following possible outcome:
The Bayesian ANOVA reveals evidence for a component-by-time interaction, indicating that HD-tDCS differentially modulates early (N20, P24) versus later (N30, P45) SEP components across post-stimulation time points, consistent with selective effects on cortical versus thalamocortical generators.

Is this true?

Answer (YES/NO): NO